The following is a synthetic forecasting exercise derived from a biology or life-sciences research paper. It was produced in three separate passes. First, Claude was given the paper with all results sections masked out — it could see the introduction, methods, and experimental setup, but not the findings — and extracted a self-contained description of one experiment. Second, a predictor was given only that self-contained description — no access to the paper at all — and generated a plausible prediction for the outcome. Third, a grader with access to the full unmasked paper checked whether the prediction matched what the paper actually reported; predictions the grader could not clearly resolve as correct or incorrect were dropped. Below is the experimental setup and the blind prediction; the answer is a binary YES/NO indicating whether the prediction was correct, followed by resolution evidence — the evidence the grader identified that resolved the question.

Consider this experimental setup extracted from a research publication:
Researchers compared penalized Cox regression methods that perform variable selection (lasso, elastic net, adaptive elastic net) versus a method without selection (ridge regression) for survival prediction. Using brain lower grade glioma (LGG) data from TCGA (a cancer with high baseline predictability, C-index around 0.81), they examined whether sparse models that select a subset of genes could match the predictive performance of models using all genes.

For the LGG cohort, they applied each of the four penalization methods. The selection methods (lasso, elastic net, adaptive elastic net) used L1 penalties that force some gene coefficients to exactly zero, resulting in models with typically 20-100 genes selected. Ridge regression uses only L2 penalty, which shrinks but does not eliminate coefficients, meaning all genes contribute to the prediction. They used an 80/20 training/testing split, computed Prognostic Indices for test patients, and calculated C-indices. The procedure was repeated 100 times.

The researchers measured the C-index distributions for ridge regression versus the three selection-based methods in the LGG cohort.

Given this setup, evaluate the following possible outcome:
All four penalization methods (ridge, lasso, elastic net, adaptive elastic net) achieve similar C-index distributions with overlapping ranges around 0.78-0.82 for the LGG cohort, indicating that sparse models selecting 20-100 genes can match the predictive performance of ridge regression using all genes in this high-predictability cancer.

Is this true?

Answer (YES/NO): YES